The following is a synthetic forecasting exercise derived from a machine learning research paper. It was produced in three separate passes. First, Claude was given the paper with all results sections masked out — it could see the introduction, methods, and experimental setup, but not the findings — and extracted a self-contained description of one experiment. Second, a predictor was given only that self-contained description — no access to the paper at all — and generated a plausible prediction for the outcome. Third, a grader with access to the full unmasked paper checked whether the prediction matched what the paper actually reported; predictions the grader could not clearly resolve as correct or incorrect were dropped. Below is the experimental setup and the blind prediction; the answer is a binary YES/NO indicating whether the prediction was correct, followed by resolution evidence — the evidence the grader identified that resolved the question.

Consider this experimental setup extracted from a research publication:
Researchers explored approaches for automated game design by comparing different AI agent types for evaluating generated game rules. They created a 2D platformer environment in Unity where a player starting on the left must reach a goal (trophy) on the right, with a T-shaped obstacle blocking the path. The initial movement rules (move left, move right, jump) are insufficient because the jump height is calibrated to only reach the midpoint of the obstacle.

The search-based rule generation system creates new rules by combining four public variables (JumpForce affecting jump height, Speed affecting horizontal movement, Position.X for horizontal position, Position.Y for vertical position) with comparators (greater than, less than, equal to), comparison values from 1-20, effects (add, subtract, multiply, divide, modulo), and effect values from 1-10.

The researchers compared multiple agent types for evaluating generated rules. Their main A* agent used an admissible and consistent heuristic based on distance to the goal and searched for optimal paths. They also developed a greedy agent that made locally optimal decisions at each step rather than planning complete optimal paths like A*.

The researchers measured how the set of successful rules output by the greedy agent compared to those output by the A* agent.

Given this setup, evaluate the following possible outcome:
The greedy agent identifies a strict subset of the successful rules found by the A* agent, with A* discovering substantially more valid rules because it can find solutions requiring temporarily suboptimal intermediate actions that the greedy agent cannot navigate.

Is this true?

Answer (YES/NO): NO